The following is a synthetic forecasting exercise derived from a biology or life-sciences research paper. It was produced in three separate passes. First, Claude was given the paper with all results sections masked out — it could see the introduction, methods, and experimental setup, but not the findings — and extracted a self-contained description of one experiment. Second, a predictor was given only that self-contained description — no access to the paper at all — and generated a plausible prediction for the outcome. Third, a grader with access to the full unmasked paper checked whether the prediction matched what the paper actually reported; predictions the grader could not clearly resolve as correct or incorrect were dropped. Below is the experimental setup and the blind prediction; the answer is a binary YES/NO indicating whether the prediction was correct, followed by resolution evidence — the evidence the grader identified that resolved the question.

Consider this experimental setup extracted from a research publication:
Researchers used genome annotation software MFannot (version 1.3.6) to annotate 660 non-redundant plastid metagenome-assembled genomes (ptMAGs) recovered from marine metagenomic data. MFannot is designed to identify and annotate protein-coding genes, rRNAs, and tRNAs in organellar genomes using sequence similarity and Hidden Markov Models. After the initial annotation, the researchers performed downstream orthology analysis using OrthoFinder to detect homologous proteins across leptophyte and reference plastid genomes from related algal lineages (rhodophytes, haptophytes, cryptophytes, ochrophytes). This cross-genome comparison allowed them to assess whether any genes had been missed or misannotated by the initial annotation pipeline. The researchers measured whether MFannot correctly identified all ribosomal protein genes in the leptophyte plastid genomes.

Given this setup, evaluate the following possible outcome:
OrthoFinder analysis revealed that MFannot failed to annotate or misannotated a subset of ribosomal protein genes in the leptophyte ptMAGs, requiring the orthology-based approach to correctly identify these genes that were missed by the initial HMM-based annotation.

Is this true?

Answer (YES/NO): YES